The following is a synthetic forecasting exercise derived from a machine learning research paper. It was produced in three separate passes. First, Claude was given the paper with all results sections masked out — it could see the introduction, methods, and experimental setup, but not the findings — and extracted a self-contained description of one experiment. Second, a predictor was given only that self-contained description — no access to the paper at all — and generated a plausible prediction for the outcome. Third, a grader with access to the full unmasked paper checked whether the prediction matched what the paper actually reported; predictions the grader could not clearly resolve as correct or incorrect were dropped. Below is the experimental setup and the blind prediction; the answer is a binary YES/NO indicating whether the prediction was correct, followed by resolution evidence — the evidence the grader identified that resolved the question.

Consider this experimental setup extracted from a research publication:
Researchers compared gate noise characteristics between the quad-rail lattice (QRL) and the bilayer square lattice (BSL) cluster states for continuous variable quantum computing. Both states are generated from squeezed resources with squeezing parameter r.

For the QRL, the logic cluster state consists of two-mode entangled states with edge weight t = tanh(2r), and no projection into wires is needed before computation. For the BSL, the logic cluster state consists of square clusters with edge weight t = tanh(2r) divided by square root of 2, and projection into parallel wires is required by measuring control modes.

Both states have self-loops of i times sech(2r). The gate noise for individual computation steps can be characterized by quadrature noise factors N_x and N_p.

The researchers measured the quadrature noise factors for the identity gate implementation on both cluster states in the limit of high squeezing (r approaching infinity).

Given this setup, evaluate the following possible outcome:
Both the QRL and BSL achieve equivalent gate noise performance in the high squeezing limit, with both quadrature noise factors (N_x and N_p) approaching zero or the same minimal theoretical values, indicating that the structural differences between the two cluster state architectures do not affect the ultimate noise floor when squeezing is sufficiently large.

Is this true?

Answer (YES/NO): NO